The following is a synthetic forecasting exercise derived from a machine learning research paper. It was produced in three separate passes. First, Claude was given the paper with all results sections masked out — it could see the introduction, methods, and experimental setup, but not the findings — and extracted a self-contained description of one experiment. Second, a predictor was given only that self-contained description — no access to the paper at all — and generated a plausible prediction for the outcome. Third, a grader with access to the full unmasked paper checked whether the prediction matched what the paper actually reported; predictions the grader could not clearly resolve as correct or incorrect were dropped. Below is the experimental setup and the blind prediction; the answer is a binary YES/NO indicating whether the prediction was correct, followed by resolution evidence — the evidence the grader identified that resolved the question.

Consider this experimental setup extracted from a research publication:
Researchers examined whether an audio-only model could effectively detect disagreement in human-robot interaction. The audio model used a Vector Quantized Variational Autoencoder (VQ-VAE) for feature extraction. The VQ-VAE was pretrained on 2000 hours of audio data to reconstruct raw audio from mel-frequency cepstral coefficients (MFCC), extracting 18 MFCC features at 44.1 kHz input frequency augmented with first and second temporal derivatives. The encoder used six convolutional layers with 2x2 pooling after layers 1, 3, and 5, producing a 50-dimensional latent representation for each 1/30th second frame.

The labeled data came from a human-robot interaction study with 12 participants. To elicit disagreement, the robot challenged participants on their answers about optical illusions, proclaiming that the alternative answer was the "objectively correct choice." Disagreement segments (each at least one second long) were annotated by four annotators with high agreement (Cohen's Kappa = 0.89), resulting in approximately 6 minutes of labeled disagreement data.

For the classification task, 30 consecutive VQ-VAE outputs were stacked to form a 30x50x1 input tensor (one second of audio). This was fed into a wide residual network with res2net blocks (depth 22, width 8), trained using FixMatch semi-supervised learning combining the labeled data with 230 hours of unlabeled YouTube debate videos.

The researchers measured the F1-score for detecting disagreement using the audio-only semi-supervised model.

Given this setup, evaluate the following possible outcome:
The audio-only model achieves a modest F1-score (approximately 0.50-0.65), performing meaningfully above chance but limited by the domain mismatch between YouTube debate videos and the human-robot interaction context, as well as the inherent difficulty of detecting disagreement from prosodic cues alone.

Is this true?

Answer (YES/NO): NO